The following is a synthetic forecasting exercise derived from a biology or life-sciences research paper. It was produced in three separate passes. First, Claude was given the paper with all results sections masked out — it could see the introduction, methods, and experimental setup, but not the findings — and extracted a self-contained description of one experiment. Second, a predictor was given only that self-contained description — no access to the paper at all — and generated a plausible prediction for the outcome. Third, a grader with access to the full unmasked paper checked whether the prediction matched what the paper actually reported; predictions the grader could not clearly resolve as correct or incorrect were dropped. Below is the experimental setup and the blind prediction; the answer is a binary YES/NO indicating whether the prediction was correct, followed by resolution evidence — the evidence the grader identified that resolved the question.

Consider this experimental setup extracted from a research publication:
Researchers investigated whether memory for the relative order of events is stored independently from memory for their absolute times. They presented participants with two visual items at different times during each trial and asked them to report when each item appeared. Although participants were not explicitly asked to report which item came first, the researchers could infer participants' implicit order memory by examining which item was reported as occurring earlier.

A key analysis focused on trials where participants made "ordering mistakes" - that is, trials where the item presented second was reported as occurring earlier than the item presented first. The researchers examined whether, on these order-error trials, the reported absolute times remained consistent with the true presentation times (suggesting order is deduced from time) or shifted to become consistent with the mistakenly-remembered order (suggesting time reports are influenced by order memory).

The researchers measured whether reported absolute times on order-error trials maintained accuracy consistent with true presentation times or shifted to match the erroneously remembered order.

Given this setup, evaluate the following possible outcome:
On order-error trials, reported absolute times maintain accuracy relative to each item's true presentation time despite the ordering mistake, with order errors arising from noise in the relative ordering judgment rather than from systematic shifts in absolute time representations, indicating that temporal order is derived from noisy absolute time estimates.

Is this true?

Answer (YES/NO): NO